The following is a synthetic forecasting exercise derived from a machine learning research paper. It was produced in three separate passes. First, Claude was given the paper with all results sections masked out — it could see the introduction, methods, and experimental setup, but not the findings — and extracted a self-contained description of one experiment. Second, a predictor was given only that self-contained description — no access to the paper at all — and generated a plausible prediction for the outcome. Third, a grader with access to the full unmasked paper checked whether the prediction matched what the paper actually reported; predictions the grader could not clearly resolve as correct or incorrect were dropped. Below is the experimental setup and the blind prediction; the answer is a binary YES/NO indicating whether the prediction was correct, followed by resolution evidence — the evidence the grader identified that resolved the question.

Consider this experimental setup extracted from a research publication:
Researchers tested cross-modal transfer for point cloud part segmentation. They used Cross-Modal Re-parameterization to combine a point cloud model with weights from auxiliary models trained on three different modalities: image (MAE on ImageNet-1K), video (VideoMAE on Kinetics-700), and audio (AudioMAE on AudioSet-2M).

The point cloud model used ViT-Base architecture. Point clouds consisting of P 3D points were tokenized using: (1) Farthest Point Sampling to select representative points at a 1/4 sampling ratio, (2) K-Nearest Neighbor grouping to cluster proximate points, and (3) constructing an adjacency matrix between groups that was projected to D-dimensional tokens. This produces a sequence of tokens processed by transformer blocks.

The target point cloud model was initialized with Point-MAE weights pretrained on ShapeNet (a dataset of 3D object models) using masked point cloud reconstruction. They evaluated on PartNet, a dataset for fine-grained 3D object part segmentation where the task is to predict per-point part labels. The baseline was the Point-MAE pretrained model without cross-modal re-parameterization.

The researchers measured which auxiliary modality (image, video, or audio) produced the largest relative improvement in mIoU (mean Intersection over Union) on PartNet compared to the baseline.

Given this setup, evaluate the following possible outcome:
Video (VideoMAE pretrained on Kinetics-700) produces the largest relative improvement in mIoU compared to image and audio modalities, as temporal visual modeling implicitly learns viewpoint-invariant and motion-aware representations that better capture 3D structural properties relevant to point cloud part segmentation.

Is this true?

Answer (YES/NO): YES